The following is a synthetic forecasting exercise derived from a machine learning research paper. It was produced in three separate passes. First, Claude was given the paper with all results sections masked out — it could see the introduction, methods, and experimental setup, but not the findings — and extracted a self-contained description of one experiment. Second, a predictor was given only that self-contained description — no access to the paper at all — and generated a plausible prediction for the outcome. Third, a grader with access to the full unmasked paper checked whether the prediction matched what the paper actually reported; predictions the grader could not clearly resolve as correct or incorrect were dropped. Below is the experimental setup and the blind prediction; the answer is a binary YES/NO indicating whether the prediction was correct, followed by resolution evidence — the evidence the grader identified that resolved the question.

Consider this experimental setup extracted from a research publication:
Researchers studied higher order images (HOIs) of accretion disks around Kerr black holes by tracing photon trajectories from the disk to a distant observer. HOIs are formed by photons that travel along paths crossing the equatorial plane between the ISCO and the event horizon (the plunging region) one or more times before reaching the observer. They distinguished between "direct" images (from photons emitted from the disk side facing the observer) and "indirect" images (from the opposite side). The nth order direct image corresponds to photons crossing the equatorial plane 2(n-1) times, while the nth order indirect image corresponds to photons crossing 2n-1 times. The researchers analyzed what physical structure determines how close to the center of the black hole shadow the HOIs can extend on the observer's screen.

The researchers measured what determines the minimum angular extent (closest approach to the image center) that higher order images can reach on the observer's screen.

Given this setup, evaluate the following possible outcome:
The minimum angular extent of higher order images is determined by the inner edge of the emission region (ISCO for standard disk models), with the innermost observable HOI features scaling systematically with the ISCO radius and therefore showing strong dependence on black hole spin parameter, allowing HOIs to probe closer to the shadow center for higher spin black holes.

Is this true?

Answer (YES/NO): NO